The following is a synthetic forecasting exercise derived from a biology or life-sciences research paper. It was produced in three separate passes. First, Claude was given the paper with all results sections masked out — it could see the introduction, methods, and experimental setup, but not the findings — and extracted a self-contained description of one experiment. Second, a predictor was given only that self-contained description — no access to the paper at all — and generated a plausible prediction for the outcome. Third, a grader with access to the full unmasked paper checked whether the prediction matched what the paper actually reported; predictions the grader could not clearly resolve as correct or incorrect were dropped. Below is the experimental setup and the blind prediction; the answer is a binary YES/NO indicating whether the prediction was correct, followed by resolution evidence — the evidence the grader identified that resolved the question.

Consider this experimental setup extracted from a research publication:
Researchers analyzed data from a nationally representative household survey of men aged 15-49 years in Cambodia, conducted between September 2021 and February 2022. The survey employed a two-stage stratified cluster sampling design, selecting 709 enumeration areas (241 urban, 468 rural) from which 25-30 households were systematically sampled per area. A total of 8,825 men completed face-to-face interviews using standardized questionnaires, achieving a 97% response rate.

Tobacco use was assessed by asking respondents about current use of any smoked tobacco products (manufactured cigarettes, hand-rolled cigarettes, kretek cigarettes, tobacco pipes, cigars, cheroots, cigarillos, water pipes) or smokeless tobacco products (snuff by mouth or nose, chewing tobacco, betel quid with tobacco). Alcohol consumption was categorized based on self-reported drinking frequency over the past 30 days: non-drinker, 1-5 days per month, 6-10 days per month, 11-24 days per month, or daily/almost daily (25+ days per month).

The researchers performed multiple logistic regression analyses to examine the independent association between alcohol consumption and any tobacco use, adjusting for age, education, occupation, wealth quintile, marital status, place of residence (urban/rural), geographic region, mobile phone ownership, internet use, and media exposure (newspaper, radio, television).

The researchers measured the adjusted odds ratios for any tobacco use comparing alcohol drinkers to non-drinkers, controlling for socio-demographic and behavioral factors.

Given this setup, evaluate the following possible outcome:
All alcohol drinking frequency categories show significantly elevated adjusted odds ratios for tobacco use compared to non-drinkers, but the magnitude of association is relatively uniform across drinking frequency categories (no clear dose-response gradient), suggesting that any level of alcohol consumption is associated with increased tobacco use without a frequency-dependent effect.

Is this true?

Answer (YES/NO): NO